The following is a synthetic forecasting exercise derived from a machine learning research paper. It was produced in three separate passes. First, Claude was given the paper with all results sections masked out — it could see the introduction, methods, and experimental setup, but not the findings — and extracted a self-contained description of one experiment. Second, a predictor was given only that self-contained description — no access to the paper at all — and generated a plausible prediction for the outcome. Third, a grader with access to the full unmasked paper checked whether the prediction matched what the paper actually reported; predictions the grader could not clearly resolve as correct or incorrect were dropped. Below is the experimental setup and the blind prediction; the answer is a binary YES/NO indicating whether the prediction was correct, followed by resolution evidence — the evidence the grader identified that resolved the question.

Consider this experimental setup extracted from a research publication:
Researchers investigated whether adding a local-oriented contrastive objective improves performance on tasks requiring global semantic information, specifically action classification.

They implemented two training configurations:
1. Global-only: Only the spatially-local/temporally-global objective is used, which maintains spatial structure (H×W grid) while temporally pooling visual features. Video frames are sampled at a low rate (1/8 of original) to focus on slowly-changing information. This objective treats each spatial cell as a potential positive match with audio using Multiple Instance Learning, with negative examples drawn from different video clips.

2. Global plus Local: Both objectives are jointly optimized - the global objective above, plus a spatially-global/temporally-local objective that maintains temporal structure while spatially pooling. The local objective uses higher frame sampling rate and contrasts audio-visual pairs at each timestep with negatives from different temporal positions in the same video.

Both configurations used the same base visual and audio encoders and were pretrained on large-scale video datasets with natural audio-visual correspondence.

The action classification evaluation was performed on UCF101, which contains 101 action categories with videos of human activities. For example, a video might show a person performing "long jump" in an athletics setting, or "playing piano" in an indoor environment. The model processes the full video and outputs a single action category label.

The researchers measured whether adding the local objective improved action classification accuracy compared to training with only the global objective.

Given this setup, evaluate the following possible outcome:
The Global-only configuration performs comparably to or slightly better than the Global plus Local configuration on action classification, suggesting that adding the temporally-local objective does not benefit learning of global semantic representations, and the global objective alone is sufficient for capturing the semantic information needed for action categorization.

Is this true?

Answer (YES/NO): NO